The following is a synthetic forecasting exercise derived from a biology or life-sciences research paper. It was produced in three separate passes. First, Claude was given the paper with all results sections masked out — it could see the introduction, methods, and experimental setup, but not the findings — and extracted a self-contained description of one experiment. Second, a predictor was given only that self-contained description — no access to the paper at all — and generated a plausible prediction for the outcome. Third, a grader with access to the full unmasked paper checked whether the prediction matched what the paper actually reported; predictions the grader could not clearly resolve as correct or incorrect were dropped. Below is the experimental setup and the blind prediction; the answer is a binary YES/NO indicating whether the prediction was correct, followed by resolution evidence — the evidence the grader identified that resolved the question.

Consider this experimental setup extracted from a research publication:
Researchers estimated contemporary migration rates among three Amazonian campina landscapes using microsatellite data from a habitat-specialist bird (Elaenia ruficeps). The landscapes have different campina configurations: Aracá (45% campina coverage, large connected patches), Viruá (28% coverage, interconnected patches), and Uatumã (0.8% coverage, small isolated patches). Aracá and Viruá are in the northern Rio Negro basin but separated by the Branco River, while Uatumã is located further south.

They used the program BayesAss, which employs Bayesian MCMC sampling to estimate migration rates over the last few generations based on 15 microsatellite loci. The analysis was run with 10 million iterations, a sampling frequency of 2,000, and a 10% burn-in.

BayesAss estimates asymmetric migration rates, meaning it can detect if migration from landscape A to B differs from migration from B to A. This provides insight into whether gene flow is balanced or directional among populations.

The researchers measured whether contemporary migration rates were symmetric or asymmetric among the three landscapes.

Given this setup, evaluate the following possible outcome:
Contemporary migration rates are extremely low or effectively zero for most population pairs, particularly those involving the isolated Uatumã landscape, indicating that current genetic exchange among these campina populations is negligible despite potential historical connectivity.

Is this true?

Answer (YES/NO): NO